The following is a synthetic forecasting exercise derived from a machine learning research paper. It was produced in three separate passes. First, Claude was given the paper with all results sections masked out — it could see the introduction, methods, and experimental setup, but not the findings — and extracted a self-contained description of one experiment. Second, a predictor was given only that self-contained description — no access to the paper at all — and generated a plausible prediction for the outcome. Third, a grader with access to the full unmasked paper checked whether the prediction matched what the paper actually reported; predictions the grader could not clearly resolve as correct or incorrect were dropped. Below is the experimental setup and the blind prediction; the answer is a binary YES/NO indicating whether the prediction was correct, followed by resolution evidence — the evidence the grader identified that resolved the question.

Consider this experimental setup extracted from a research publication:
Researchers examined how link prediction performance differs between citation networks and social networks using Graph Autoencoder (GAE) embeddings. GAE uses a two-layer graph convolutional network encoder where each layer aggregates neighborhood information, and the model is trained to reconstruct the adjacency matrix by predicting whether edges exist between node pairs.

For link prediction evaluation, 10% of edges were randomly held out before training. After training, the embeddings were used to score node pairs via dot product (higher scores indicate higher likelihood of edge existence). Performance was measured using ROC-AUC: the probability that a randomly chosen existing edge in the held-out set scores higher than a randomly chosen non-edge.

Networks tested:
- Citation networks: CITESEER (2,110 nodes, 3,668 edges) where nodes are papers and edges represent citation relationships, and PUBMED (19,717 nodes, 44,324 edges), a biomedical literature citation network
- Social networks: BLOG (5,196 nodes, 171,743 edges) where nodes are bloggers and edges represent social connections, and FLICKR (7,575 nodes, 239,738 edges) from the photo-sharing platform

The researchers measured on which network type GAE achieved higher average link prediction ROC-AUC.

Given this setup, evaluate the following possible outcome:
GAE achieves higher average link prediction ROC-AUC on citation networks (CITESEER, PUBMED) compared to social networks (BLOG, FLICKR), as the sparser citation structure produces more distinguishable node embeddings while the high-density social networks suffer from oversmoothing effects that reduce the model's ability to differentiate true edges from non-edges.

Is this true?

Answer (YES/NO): YES